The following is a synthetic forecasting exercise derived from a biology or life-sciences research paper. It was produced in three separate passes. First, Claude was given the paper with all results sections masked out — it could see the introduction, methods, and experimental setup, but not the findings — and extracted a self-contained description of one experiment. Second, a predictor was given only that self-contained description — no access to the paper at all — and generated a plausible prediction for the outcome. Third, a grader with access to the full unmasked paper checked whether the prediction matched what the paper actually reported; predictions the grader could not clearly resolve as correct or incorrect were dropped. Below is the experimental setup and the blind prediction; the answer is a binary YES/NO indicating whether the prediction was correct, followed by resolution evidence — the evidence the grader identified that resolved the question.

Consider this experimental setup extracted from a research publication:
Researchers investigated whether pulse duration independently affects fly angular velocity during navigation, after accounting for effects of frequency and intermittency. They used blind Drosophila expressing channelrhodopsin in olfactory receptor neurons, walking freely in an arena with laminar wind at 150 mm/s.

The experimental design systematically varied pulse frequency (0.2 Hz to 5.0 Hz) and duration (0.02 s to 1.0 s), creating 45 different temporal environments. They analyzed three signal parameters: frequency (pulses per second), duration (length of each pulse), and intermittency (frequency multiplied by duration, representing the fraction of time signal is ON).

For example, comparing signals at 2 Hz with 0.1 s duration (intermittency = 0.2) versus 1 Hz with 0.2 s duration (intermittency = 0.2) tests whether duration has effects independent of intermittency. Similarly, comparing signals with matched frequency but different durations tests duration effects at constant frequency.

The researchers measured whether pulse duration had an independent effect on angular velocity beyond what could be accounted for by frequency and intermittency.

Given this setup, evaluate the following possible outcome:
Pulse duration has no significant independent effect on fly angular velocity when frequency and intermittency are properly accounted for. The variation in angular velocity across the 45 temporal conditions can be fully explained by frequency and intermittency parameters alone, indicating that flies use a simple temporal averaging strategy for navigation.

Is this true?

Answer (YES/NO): YES